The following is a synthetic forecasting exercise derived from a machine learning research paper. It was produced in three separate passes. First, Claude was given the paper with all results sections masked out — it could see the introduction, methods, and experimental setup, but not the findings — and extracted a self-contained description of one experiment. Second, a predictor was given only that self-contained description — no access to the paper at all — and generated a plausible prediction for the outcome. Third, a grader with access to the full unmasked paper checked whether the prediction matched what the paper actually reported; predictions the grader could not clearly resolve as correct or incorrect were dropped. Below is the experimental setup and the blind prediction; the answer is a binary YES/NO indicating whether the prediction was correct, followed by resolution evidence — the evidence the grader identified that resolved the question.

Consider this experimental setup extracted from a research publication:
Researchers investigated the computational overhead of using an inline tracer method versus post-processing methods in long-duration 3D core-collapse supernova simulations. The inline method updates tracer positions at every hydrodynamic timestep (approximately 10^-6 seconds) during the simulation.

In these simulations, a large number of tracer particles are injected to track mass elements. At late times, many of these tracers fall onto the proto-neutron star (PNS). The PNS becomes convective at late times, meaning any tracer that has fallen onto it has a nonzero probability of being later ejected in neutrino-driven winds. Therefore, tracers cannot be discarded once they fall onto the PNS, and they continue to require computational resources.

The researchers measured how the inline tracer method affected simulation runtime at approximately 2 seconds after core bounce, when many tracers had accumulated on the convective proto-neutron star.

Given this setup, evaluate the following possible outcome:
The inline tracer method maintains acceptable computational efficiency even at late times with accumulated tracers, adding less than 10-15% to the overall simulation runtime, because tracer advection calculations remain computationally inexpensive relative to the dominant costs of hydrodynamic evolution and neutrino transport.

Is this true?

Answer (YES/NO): NO